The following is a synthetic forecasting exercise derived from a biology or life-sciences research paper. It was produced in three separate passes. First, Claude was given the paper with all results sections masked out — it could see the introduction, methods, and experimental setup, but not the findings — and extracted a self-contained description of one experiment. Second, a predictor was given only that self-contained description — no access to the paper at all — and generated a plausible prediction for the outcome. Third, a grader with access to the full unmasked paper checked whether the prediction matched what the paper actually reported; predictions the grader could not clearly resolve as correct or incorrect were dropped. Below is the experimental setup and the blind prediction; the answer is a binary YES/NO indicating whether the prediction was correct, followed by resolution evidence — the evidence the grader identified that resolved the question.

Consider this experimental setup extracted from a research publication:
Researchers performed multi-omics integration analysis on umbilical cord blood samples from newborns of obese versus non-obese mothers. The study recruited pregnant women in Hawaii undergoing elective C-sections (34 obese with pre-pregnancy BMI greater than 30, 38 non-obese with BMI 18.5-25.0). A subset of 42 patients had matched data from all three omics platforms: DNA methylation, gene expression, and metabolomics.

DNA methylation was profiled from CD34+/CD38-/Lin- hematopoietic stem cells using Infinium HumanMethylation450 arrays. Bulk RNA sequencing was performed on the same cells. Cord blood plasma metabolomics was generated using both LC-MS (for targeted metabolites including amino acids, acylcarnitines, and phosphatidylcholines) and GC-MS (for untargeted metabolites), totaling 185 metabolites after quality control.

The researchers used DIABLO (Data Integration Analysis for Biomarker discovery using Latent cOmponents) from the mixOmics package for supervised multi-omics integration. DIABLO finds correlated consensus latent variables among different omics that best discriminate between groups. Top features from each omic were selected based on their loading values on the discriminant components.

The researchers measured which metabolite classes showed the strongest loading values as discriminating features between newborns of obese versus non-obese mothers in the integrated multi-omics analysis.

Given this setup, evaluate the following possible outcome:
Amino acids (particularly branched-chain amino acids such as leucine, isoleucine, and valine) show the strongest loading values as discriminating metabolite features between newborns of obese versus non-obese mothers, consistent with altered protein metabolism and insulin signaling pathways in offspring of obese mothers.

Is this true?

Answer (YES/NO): NO